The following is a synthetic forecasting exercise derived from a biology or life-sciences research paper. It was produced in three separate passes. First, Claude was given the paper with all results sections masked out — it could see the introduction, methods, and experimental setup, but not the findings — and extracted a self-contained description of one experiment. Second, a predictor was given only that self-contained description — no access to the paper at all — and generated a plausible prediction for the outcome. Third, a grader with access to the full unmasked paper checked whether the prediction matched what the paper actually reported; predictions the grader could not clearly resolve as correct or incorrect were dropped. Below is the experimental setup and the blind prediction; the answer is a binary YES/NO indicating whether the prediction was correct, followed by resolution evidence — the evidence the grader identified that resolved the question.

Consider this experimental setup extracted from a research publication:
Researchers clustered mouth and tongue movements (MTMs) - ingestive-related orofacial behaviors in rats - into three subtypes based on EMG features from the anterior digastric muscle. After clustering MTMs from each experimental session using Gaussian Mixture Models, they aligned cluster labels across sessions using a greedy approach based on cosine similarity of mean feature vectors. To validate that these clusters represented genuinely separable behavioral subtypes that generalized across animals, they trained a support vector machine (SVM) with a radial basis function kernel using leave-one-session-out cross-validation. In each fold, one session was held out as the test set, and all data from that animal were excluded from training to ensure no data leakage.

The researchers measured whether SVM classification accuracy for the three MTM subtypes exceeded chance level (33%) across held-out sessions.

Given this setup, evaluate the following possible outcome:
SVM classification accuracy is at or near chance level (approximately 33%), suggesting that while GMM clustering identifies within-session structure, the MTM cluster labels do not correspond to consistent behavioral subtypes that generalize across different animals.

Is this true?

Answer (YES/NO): NO